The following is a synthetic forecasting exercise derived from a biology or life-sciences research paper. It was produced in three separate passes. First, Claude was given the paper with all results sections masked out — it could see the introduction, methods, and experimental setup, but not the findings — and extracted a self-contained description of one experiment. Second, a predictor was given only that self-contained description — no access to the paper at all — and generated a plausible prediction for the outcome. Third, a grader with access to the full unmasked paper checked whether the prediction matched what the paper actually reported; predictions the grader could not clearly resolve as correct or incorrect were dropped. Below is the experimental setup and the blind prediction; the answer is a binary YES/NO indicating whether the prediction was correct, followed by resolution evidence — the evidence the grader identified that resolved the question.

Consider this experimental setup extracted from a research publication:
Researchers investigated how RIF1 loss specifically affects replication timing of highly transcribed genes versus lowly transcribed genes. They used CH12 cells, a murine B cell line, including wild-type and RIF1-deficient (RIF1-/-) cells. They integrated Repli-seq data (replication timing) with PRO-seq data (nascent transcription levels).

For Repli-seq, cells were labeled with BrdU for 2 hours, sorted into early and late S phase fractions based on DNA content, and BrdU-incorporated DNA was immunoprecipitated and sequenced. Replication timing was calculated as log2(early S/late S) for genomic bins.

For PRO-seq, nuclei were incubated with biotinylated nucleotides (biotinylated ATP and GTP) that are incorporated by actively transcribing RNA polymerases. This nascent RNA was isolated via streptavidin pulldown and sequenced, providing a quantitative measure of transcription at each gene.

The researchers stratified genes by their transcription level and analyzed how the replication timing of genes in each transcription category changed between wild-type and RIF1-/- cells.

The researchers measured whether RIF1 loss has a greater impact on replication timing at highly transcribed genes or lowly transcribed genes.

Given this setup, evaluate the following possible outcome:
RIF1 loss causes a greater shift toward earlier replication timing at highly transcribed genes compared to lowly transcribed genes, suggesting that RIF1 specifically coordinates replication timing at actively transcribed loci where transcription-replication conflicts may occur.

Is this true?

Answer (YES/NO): NO